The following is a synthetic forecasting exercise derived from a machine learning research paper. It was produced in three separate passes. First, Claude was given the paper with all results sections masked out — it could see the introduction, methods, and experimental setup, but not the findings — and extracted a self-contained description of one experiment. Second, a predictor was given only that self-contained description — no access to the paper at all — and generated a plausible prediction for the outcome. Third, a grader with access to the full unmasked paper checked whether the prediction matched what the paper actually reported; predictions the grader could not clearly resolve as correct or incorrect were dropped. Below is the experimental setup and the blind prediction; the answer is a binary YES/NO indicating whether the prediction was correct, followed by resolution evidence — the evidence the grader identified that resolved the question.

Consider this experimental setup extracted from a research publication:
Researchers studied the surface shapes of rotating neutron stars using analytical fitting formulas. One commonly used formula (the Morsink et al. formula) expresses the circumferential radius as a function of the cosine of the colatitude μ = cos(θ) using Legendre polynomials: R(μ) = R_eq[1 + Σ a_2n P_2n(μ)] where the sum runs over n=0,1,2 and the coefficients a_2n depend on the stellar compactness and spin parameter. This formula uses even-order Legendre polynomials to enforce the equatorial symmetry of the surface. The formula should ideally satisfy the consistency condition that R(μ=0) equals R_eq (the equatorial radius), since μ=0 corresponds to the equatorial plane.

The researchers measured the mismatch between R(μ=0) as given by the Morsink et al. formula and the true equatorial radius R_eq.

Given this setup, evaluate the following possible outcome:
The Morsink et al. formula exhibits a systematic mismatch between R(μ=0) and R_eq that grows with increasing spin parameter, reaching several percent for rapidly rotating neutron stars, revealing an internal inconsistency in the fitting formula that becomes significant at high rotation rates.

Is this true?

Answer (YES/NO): NO